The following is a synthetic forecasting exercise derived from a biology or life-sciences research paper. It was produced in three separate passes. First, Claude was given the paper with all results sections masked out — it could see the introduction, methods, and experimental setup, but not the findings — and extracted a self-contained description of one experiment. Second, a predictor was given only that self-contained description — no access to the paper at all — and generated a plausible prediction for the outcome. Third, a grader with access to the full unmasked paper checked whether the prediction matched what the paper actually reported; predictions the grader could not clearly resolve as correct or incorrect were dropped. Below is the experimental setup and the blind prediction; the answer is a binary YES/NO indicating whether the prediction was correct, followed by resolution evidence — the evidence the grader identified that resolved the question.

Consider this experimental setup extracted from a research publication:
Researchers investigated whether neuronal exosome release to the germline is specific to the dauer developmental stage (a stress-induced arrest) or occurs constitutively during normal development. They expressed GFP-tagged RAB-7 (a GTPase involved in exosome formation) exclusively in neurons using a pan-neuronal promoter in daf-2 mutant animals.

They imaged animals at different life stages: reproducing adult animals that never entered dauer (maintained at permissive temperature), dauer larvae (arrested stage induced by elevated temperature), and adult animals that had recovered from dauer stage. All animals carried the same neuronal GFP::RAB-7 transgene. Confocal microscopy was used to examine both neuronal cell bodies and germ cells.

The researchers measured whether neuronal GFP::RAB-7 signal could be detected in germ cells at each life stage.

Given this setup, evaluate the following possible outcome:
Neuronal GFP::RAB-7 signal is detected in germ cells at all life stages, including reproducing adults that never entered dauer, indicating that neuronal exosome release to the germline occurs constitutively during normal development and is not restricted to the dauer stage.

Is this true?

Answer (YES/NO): NO